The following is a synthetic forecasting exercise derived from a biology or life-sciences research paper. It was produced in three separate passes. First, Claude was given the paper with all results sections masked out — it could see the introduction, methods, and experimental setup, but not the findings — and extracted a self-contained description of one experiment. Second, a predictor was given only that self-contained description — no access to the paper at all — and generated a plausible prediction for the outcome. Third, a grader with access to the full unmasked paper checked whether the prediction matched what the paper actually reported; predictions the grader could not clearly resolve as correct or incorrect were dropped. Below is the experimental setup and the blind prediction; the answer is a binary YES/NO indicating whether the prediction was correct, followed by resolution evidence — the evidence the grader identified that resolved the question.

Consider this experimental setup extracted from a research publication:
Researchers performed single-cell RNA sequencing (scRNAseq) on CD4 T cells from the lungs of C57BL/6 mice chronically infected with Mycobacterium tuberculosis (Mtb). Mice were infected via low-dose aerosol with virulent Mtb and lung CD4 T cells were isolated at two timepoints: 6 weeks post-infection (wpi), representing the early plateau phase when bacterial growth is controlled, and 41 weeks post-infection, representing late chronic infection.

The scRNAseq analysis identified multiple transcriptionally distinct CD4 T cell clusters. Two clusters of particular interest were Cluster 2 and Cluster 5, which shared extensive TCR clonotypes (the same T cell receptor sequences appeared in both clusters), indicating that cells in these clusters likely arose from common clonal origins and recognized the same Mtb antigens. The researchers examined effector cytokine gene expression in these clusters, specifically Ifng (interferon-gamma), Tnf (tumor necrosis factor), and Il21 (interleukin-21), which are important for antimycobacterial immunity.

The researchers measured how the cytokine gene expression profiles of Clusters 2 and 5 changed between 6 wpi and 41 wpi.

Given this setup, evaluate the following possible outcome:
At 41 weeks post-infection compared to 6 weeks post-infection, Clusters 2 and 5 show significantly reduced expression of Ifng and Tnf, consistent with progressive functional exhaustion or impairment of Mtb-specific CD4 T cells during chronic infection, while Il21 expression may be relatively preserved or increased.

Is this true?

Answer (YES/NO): NO